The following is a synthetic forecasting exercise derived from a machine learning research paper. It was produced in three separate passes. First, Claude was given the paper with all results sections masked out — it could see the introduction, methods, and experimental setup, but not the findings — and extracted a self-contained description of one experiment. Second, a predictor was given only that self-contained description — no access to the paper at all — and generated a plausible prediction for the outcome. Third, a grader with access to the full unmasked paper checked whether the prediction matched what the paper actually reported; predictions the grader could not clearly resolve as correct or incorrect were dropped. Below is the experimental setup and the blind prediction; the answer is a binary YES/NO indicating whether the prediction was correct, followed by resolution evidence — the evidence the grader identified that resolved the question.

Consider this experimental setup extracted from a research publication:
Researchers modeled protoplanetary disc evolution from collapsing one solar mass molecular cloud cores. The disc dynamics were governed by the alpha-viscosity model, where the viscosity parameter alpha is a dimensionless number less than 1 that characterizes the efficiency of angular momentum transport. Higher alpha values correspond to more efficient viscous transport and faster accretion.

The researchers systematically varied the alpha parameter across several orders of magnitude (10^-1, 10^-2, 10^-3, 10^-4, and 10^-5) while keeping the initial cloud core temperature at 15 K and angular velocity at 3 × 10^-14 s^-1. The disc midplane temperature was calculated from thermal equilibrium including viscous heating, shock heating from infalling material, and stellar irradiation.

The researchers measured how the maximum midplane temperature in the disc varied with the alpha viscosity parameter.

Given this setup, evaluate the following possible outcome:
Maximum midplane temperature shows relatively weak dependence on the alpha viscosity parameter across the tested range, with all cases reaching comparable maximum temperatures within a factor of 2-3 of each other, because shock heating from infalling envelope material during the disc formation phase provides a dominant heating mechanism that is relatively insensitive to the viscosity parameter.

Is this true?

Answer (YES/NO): NO